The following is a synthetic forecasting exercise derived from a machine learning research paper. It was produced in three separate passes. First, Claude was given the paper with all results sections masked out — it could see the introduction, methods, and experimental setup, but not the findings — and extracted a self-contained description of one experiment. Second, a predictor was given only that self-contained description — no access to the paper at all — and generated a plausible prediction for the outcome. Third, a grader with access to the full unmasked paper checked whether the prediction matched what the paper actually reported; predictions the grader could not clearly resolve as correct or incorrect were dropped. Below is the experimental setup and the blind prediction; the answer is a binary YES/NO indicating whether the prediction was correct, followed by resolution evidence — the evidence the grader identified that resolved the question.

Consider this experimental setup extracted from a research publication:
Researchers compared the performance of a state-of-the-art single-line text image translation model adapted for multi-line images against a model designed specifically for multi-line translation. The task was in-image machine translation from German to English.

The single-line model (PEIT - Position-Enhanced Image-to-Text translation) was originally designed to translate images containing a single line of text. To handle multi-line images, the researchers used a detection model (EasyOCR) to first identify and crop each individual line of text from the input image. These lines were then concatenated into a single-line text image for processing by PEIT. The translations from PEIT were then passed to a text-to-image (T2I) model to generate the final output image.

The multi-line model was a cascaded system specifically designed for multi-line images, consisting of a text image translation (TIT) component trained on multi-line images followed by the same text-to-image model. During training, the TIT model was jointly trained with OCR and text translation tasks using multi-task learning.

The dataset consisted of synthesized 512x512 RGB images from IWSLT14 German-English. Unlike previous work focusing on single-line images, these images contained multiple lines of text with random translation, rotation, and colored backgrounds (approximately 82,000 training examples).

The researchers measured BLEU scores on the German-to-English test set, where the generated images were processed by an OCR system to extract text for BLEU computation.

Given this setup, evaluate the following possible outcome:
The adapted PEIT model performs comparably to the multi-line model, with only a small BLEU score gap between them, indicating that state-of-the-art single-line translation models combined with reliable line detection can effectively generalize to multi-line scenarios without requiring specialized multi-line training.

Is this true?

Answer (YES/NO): NO